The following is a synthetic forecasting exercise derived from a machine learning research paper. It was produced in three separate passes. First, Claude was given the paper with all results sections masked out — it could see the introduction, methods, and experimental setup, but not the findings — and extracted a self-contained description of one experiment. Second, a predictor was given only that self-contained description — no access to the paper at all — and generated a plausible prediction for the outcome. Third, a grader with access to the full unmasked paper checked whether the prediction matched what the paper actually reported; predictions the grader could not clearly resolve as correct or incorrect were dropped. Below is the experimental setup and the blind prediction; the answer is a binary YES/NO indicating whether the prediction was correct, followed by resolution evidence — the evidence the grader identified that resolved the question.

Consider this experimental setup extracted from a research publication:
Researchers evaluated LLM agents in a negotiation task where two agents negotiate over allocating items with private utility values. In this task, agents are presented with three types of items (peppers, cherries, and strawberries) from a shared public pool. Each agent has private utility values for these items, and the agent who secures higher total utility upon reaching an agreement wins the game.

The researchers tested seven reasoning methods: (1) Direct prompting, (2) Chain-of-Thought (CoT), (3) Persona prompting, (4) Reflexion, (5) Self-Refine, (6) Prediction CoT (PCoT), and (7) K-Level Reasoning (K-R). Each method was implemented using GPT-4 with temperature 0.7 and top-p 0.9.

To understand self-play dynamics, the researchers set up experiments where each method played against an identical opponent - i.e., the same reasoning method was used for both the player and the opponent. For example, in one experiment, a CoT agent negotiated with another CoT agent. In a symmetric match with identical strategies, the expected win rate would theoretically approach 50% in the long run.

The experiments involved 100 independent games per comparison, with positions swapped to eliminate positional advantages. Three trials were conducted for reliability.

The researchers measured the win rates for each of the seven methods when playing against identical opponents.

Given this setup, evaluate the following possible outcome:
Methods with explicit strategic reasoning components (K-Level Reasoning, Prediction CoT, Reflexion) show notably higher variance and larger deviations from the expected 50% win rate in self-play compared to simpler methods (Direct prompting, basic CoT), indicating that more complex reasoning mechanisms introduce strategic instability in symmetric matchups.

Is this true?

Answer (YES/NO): NO